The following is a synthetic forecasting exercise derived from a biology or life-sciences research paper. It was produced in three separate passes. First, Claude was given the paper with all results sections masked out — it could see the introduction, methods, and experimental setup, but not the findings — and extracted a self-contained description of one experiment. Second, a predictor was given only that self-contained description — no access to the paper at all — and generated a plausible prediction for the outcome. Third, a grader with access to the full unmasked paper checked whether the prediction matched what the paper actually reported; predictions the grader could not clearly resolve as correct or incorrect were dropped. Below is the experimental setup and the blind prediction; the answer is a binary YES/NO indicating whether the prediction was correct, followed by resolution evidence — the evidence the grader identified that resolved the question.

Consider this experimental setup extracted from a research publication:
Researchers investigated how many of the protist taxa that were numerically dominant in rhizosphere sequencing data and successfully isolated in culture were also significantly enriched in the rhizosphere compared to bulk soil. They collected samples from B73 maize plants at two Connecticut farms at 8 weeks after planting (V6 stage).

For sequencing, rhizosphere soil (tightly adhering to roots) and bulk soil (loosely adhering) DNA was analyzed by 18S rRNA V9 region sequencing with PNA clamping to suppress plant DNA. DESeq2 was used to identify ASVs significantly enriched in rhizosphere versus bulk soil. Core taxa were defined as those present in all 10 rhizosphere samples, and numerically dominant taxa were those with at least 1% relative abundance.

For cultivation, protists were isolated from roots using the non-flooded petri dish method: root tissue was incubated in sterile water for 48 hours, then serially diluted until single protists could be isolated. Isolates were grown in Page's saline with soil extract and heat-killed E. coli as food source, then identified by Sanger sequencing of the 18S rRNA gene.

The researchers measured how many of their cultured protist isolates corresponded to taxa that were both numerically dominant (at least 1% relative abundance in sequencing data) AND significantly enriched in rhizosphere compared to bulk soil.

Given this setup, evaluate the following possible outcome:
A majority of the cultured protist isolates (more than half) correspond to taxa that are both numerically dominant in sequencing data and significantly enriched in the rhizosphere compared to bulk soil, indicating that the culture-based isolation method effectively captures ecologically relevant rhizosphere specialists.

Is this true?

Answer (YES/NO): NO